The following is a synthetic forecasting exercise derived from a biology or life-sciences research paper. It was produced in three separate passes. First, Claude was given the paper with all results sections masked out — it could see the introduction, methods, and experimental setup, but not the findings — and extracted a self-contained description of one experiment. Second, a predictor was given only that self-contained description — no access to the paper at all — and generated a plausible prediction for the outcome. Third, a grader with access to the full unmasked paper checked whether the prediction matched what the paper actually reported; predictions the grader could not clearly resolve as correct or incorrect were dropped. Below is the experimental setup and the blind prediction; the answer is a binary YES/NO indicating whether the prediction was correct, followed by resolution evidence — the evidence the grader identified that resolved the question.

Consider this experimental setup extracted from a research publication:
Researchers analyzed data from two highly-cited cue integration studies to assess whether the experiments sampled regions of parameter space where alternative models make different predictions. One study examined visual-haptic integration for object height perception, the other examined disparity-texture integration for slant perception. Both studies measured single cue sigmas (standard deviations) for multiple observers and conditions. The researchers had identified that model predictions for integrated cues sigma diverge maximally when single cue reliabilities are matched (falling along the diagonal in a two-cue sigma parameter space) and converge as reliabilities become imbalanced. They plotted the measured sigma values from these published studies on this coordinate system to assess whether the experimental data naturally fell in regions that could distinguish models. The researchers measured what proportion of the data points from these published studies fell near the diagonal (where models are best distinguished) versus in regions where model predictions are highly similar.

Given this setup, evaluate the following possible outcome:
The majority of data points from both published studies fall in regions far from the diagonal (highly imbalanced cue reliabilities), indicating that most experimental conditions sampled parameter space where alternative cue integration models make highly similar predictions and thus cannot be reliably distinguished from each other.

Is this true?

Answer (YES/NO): YES